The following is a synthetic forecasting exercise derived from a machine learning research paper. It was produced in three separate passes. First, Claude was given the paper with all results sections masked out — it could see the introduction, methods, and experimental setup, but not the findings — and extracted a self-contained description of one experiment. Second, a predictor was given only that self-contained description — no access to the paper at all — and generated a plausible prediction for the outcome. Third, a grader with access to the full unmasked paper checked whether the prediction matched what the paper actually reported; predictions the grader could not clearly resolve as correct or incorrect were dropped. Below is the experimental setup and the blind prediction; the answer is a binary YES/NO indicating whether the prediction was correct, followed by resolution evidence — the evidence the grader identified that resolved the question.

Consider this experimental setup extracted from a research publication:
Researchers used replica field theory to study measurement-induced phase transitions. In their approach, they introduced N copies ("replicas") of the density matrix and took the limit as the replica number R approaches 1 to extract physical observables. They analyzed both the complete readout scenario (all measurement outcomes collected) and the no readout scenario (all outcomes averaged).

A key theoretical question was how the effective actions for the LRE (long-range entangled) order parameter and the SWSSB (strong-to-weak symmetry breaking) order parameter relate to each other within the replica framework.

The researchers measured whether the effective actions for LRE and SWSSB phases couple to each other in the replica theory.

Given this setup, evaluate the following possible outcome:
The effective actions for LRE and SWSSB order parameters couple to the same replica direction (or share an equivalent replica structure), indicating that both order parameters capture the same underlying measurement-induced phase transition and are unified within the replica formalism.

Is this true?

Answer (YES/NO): NO